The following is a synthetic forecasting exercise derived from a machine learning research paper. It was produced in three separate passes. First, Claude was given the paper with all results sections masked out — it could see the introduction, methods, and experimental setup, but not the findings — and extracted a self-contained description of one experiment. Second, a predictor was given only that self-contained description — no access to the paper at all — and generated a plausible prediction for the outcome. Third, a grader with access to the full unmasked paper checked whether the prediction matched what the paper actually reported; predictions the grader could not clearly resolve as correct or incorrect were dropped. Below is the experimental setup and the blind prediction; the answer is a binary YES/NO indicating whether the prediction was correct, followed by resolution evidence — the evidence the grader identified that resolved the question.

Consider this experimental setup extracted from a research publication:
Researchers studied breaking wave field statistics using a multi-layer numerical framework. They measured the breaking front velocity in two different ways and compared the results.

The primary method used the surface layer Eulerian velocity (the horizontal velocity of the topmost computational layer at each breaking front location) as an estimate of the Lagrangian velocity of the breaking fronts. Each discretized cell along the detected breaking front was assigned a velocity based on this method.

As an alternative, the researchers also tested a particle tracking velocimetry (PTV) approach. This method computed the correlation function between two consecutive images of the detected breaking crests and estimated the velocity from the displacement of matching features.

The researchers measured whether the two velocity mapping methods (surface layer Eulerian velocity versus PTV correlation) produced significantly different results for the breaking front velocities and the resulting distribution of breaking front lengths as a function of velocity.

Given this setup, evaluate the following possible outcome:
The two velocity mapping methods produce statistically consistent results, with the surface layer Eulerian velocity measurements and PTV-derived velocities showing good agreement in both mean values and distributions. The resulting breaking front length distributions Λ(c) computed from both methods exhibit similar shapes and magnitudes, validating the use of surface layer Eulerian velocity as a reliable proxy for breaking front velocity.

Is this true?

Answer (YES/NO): YES